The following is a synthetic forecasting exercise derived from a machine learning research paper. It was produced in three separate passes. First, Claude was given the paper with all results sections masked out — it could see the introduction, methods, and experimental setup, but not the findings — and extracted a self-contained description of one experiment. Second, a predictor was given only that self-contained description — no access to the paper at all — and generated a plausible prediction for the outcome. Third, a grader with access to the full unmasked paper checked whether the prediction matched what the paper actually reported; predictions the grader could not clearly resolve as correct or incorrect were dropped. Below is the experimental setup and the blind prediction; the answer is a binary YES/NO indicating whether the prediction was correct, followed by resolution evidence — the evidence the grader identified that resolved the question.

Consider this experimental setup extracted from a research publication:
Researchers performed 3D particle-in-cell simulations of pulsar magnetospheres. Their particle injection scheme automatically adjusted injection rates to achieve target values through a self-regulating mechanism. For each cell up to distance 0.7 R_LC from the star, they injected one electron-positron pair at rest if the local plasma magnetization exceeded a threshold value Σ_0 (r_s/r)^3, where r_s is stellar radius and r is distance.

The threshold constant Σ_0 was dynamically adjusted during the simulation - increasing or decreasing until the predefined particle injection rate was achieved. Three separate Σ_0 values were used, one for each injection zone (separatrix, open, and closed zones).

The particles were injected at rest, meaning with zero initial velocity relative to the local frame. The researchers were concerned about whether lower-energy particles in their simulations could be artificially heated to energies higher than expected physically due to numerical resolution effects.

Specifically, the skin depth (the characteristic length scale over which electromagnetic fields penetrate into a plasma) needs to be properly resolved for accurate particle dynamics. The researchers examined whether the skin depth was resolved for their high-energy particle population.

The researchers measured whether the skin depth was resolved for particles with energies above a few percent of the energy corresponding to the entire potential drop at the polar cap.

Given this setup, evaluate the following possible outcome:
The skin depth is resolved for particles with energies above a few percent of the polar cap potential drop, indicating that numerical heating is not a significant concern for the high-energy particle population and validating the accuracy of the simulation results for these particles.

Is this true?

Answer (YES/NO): YES